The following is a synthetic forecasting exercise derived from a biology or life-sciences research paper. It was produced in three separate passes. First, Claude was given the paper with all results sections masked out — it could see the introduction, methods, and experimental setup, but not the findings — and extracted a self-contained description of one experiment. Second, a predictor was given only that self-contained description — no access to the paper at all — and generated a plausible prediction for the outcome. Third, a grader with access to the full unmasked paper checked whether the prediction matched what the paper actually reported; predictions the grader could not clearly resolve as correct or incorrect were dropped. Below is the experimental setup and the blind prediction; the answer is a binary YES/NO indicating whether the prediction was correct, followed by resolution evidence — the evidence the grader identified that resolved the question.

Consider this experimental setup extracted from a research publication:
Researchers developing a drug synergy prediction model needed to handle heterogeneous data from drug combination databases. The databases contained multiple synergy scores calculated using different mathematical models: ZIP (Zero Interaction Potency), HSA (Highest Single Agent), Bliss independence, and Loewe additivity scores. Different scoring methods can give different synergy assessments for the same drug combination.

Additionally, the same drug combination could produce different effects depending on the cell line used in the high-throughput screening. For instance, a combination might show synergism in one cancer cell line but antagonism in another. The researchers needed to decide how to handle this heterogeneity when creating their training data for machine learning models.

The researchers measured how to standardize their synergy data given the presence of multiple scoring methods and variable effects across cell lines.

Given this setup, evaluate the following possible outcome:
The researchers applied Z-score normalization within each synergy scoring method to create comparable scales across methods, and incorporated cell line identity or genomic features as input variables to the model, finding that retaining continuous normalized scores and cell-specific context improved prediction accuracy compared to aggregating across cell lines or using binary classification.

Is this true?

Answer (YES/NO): NO